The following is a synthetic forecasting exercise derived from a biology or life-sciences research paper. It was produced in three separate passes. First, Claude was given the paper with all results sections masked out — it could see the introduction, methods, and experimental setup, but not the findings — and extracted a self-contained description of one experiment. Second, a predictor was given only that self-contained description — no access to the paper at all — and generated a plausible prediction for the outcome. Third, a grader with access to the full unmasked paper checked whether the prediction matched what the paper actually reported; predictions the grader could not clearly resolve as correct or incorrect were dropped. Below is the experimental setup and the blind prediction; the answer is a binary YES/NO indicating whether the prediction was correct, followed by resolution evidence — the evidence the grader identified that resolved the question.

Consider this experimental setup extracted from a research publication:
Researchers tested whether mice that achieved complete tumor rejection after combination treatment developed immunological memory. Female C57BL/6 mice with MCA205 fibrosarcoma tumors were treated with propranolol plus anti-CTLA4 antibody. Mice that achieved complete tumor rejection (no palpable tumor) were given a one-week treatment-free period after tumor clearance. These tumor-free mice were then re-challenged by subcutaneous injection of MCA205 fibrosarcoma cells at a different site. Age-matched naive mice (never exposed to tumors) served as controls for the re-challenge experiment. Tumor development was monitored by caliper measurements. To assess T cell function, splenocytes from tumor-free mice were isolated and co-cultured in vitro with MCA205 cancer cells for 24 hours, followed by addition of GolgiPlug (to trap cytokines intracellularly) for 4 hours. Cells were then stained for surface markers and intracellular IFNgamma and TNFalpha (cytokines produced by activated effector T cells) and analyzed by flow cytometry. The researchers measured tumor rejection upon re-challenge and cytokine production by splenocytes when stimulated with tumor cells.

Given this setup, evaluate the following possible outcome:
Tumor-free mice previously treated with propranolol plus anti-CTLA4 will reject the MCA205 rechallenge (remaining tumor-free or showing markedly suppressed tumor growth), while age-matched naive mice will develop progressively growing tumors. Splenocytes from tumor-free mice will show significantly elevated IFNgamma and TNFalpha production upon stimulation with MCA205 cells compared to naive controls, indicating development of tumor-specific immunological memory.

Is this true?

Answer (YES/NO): YES